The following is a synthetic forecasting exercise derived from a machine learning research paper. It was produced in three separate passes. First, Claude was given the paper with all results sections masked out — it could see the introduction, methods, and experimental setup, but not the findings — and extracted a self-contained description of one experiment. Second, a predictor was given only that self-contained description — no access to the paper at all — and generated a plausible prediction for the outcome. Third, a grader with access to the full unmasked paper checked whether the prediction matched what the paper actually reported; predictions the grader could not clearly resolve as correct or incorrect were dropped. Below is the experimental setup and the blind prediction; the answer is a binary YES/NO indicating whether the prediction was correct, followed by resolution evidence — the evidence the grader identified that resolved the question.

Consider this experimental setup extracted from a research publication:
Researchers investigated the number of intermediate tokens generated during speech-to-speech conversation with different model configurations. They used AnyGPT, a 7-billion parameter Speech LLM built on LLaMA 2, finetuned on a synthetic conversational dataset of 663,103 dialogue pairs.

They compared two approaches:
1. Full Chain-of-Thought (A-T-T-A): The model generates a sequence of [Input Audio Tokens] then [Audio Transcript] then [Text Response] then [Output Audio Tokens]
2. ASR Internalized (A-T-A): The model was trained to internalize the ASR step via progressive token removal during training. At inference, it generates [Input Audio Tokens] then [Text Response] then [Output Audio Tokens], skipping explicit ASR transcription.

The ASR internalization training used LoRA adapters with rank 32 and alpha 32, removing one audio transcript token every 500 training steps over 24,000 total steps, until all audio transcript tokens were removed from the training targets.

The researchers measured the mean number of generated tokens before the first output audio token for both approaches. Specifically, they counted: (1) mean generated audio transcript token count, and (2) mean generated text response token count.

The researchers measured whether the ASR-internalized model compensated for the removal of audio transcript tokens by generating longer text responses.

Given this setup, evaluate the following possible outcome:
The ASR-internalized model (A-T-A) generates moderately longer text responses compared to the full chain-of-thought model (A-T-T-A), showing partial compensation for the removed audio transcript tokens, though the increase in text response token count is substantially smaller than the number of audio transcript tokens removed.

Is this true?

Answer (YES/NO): NO